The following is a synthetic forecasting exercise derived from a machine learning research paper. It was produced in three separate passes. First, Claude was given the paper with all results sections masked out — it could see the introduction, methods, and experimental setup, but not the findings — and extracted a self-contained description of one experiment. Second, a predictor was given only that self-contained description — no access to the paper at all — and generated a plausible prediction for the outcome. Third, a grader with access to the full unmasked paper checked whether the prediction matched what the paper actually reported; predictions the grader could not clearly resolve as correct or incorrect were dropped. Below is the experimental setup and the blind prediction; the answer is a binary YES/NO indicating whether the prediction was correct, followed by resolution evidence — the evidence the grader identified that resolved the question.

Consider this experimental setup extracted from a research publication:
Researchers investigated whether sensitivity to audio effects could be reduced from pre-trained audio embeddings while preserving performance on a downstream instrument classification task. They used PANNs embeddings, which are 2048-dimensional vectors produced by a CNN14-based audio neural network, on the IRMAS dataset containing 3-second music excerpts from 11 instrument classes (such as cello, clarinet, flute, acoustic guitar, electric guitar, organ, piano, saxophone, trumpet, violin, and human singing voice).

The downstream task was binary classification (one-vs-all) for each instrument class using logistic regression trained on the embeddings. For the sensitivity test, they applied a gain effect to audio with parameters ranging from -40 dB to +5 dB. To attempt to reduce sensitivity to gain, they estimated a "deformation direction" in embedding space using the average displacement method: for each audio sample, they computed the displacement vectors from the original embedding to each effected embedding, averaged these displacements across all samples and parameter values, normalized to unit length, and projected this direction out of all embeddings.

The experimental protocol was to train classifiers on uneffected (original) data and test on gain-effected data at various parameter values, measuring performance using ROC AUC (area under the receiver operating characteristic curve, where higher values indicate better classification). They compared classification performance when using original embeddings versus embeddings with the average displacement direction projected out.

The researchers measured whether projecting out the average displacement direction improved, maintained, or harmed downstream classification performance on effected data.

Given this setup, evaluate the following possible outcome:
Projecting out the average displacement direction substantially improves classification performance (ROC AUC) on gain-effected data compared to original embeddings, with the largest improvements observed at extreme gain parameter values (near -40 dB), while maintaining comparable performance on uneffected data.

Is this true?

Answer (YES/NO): NO